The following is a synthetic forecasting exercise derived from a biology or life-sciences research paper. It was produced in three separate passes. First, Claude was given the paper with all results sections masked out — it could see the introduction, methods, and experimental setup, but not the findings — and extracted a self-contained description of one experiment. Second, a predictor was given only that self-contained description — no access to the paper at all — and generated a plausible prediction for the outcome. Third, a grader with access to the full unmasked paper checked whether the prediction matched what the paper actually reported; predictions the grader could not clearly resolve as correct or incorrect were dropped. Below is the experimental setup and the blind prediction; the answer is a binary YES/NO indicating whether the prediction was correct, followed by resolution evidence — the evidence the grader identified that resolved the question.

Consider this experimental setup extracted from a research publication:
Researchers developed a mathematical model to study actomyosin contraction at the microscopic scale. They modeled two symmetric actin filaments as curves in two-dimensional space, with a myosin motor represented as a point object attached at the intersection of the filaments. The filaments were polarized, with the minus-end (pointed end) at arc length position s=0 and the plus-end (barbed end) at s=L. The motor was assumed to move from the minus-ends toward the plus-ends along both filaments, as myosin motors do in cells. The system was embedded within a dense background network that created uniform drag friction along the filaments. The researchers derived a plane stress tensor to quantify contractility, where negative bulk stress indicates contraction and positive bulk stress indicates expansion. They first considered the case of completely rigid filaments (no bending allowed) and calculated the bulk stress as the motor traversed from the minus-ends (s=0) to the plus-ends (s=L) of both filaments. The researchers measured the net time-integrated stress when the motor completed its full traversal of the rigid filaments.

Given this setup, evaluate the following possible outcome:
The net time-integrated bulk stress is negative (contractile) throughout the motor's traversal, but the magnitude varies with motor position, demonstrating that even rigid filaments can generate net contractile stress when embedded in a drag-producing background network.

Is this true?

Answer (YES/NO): NO